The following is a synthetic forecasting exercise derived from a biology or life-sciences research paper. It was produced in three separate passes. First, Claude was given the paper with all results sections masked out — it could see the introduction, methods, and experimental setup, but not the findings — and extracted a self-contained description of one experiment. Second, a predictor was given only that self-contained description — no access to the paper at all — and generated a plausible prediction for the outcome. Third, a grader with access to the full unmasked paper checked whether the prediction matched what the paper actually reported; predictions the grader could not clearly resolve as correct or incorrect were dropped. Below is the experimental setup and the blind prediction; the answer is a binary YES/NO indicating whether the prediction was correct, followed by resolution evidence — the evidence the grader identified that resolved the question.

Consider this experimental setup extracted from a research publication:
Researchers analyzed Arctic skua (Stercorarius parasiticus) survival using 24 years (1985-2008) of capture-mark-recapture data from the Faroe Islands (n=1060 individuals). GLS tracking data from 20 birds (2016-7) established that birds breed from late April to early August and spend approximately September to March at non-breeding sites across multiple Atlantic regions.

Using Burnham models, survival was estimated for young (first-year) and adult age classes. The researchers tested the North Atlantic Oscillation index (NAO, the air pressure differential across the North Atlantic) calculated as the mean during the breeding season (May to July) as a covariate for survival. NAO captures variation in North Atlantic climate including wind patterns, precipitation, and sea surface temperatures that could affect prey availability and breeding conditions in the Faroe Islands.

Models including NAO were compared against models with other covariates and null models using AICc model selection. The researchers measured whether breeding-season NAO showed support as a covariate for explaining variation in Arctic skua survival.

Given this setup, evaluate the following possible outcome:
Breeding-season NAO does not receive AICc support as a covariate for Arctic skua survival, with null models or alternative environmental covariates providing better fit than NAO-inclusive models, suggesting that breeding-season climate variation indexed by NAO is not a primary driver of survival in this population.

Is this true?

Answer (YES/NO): YES